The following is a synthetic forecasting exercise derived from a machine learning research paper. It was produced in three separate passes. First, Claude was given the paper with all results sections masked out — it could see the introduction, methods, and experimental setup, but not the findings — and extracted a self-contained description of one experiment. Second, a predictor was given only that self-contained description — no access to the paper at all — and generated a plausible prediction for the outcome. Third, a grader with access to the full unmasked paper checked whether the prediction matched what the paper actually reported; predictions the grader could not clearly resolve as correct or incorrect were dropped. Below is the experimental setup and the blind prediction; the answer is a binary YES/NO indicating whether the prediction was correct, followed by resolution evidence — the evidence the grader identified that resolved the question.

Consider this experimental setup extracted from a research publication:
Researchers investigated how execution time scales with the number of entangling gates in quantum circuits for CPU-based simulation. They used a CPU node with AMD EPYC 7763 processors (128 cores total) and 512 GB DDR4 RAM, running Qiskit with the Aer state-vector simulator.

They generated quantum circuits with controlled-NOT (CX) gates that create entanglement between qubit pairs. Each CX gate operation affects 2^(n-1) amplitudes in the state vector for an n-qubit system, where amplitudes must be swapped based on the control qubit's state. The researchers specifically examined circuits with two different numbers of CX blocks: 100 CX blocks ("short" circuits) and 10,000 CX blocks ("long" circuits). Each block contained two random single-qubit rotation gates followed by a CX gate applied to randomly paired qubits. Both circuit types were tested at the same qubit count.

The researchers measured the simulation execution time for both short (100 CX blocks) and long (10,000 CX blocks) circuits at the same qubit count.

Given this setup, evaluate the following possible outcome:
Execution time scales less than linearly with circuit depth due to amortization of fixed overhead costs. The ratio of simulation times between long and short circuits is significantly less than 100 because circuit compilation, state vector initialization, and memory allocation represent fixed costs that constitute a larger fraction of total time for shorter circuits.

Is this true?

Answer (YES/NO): NO